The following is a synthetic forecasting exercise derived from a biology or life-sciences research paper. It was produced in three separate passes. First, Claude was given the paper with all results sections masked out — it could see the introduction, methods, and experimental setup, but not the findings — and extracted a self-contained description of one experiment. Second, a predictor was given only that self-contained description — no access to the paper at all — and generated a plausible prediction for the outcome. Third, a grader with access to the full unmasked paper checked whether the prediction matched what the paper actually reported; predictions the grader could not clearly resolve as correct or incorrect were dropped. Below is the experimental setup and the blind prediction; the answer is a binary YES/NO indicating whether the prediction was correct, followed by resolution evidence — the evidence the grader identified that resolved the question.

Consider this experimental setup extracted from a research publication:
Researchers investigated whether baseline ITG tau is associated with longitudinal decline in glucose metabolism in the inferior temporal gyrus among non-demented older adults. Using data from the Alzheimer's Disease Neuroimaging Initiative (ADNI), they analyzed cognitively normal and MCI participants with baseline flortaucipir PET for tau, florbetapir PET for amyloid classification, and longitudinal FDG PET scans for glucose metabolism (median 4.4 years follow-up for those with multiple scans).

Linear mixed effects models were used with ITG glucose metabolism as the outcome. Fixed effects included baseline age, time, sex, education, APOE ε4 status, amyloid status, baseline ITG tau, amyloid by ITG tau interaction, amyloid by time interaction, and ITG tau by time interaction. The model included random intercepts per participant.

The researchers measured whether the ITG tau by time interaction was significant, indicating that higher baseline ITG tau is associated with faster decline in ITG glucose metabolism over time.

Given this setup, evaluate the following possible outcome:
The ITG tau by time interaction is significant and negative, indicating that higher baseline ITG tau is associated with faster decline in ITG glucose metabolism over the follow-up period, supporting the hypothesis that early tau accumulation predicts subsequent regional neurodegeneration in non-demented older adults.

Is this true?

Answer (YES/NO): YES